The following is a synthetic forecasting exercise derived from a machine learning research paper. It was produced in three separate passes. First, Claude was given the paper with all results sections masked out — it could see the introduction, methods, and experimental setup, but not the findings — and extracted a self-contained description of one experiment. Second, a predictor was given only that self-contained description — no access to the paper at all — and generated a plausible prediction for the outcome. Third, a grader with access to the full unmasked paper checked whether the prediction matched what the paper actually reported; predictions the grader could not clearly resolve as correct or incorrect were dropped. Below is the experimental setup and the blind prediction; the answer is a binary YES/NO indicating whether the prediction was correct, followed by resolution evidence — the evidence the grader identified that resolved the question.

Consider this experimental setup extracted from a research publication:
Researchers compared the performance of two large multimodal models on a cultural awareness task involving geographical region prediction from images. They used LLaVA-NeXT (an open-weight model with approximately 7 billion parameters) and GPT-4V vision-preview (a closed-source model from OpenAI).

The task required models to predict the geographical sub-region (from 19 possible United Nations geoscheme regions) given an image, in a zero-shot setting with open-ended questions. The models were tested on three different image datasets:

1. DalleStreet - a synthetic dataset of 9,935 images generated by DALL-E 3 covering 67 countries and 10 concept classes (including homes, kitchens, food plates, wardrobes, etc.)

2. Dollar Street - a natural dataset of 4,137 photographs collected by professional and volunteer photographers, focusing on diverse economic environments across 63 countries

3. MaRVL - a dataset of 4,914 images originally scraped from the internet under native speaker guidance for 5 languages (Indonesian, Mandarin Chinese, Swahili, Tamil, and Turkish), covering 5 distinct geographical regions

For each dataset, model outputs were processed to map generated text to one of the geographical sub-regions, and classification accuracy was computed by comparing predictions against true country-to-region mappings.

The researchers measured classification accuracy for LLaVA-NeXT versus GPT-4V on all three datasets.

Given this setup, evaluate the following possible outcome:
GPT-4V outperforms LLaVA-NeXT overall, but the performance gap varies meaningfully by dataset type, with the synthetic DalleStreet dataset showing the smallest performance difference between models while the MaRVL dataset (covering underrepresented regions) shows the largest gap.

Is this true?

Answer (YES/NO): NO